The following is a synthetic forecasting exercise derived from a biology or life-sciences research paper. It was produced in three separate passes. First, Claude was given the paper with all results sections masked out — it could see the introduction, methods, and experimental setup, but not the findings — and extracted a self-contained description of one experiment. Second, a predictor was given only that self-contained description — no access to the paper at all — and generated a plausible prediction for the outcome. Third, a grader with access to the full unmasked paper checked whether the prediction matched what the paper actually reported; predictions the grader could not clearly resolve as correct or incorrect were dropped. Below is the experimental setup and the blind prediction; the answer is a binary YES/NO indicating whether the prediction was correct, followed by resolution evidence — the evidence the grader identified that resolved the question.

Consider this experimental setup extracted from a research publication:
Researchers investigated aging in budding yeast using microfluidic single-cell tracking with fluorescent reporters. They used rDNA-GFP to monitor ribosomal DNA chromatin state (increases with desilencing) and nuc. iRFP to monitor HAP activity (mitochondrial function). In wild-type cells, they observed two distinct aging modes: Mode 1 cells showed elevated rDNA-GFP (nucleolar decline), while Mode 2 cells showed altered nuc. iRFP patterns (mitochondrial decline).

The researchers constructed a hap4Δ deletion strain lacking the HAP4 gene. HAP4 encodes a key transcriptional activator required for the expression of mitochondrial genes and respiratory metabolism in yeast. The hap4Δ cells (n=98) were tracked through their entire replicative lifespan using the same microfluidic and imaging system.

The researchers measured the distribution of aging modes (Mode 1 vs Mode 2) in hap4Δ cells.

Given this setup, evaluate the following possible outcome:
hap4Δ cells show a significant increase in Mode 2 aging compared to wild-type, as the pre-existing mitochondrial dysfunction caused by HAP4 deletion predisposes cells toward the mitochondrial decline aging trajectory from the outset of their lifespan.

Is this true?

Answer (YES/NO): YES